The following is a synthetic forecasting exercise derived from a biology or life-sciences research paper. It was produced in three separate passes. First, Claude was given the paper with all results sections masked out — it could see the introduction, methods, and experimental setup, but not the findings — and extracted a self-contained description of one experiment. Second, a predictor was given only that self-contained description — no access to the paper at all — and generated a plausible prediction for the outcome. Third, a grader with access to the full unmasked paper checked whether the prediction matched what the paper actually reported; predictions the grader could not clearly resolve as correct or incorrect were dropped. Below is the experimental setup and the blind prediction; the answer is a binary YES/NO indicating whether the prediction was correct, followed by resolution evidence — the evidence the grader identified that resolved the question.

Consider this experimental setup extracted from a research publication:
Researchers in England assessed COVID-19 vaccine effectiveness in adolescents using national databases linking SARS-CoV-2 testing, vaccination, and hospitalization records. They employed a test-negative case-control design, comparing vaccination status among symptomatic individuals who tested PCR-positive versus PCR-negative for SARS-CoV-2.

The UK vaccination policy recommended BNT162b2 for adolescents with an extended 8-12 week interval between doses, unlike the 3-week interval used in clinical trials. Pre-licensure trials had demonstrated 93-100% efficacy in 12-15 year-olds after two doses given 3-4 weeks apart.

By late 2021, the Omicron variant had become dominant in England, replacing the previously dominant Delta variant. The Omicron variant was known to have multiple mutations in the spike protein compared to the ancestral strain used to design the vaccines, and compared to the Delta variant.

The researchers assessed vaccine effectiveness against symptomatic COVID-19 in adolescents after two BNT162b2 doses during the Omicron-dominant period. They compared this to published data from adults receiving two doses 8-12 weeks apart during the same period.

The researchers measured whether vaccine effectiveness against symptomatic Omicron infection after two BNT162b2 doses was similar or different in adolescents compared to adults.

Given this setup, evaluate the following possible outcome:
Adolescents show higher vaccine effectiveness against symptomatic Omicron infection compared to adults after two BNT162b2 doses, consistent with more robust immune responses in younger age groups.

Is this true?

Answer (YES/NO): NO